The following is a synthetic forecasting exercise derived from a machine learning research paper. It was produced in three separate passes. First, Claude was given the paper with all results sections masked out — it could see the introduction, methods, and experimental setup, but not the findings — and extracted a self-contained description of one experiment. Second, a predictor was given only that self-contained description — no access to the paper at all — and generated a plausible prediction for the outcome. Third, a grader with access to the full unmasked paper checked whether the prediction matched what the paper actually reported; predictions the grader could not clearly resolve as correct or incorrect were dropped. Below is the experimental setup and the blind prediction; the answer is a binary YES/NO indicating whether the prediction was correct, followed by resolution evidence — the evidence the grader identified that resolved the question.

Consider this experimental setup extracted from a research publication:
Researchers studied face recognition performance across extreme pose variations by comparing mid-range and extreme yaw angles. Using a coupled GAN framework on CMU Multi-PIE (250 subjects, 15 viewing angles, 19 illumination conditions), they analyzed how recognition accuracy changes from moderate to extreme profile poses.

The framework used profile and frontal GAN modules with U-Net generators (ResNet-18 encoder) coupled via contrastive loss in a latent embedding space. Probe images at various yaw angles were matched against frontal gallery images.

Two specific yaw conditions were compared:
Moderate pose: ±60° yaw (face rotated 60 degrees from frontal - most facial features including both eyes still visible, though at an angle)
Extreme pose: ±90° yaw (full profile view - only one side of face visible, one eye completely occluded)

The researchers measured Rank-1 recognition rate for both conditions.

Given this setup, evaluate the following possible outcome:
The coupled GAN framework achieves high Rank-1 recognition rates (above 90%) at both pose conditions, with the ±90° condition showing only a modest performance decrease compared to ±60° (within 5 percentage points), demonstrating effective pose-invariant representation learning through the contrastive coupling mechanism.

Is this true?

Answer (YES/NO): NO